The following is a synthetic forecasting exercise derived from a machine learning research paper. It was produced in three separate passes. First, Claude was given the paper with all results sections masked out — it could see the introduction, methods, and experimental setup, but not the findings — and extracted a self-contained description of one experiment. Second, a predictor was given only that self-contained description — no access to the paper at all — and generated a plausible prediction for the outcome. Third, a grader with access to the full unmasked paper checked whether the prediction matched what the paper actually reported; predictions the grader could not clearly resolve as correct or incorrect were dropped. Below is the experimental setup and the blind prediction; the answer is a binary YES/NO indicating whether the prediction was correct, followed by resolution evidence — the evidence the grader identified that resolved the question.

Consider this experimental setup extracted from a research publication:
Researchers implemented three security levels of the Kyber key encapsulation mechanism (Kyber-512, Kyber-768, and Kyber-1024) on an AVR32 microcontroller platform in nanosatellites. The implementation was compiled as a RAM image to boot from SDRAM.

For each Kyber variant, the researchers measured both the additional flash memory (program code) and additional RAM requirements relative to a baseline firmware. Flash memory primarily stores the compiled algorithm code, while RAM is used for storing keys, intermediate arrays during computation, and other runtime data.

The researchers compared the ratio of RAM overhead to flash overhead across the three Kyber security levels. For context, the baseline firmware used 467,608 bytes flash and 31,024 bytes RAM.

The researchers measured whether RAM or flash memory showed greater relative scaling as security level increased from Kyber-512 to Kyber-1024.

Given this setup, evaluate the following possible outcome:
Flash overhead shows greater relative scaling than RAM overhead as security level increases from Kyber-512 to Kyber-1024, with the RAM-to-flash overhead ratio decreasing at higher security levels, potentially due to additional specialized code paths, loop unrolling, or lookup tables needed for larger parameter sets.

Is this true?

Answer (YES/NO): NO